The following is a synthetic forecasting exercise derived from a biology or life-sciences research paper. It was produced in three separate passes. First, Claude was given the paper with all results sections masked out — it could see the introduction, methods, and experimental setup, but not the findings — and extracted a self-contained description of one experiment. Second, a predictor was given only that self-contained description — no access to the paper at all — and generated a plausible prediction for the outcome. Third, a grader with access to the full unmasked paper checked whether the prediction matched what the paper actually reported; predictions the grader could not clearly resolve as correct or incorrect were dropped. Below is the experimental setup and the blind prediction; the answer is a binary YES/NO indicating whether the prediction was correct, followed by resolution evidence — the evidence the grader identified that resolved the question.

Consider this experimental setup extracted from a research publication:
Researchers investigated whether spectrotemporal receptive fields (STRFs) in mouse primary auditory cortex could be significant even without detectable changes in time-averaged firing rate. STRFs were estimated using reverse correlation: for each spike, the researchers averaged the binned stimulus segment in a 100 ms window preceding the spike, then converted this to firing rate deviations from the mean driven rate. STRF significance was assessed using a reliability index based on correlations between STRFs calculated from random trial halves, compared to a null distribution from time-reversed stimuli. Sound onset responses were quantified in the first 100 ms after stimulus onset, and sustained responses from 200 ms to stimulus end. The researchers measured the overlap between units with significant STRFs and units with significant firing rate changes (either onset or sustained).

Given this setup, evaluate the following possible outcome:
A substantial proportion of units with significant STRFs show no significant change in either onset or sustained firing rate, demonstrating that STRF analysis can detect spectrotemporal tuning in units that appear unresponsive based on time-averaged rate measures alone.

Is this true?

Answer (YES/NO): YES